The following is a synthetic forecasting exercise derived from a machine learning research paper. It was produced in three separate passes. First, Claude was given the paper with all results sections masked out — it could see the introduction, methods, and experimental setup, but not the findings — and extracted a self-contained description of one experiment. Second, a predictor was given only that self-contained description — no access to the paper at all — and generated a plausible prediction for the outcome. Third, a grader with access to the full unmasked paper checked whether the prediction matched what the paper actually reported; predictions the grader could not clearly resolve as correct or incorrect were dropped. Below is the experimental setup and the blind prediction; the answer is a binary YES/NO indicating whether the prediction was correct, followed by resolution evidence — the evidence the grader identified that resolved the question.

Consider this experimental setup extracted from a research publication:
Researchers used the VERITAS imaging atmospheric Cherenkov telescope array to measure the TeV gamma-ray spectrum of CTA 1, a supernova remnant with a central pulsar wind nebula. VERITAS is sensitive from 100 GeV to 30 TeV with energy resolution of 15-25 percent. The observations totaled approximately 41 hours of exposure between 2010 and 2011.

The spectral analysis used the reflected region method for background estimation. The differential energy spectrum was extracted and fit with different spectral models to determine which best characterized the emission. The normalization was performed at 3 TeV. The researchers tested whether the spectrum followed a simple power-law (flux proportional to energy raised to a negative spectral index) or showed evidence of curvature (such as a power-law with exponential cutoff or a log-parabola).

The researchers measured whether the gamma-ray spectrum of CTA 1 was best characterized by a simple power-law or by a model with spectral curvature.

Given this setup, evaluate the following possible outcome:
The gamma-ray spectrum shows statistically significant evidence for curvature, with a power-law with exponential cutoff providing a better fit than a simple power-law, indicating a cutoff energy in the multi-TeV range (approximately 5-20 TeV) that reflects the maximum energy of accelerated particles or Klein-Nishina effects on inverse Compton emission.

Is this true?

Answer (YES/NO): NO